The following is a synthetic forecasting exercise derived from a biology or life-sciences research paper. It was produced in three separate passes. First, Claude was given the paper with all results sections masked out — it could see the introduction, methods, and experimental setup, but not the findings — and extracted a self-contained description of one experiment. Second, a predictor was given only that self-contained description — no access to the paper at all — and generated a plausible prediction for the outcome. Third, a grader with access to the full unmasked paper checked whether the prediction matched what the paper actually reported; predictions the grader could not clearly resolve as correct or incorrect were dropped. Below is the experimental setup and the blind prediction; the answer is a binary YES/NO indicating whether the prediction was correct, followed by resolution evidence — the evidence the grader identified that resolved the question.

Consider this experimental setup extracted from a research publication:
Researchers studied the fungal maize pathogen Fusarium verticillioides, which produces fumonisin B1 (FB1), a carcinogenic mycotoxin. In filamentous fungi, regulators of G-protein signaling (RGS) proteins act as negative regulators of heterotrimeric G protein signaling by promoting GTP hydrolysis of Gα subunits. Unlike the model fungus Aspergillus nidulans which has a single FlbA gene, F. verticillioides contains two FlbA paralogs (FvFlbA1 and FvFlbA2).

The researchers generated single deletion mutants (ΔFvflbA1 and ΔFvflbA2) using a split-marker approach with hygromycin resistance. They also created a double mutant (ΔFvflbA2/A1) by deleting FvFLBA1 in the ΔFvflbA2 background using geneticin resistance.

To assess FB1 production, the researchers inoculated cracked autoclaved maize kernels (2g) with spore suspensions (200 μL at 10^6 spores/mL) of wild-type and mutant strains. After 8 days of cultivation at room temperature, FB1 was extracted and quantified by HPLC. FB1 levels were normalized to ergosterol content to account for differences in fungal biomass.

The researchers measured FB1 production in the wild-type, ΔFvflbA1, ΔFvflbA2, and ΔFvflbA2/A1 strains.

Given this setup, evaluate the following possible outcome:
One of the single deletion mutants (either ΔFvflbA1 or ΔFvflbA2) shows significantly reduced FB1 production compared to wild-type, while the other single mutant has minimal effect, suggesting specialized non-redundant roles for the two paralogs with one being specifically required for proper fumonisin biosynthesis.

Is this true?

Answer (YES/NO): NO